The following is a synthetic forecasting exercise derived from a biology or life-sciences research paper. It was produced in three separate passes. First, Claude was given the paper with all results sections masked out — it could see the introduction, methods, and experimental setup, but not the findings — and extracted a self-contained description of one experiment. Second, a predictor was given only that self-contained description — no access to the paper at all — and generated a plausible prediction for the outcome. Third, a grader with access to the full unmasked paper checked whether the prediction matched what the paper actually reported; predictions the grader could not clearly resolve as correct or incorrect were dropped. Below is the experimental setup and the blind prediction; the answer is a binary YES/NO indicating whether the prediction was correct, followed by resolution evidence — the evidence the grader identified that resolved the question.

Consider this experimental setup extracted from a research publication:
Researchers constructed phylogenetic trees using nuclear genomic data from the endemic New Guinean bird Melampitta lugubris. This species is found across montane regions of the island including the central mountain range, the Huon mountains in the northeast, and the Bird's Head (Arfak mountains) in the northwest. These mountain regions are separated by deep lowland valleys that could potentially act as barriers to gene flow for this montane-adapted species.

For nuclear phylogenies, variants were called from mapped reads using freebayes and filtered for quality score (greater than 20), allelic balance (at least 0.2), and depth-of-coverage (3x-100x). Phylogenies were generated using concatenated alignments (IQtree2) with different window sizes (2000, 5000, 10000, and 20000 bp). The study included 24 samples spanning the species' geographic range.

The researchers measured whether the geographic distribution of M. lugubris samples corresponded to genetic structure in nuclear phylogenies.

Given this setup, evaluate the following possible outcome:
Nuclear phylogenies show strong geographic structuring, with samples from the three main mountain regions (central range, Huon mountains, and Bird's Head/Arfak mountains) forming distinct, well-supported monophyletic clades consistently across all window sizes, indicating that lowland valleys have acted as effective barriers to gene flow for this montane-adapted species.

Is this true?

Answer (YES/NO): NO